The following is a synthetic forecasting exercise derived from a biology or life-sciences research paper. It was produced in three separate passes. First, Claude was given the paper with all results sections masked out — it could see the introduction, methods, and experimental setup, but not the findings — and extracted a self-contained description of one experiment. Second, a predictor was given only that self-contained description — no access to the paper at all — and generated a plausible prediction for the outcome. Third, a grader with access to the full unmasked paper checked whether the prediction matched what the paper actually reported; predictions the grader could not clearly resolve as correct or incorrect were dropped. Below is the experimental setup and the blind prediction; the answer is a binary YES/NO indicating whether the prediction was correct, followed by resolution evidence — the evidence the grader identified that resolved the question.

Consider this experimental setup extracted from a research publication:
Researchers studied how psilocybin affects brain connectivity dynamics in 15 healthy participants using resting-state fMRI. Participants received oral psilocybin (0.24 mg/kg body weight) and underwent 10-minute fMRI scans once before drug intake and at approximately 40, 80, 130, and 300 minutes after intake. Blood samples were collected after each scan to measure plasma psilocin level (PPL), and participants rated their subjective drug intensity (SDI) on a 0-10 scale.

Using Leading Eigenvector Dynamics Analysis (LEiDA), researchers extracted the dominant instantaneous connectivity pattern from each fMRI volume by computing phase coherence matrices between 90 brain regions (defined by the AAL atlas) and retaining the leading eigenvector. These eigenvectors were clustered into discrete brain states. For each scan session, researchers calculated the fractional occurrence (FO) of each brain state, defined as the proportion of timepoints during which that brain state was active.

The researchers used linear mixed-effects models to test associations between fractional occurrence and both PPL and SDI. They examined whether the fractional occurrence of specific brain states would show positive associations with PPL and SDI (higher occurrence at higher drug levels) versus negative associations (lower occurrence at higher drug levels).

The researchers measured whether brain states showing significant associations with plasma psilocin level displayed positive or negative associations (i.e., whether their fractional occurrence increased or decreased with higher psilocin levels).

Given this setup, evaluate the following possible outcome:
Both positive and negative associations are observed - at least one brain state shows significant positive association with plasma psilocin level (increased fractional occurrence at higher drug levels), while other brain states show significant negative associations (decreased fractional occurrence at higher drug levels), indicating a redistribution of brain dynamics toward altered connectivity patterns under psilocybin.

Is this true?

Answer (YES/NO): NO